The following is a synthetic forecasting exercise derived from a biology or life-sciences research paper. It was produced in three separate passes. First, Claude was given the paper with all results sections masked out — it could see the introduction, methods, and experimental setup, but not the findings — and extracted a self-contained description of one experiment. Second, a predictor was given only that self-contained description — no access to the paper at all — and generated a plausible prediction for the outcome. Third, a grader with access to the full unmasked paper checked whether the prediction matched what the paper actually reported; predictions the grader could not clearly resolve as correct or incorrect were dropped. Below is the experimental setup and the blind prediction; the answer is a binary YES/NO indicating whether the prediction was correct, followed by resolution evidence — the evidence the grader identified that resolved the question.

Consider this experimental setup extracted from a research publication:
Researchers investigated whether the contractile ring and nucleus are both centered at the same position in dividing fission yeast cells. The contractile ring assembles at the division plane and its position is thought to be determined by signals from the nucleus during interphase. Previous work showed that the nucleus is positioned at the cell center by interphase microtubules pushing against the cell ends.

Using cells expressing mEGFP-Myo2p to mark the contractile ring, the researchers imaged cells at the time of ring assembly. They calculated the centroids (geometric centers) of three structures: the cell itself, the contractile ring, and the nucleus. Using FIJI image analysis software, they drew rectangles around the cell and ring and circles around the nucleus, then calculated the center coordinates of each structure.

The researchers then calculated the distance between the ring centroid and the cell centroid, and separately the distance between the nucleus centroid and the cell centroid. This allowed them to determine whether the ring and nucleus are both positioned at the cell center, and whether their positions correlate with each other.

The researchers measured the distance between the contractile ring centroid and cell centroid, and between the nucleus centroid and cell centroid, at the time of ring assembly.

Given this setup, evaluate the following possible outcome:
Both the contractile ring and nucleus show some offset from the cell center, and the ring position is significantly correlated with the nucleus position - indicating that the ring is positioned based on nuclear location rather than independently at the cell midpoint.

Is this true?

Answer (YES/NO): NO